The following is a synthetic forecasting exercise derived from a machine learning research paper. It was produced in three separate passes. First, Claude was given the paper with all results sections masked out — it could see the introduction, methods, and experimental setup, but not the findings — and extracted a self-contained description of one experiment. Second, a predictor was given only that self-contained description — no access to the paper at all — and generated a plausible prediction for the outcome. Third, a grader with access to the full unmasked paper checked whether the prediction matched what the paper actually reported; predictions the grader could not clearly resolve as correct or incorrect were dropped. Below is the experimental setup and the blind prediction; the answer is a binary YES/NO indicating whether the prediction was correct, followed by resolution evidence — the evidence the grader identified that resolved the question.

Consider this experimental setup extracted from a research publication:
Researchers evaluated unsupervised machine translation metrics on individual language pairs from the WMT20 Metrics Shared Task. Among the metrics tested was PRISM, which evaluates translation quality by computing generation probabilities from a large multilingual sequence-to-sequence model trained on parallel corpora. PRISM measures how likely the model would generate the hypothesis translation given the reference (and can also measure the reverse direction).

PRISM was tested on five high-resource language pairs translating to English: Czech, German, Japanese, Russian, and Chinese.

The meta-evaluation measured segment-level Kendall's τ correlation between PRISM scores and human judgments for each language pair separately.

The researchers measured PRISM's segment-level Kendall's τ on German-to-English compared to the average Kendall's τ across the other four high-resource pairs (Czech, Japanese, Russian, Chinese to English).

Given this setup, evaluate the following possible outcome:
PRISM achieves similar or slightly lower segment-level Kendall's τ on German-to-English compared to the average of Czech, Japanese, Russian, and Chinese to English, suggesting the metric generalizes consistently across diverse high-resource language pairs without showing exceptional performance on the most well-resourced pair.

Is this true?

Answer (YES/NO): NO